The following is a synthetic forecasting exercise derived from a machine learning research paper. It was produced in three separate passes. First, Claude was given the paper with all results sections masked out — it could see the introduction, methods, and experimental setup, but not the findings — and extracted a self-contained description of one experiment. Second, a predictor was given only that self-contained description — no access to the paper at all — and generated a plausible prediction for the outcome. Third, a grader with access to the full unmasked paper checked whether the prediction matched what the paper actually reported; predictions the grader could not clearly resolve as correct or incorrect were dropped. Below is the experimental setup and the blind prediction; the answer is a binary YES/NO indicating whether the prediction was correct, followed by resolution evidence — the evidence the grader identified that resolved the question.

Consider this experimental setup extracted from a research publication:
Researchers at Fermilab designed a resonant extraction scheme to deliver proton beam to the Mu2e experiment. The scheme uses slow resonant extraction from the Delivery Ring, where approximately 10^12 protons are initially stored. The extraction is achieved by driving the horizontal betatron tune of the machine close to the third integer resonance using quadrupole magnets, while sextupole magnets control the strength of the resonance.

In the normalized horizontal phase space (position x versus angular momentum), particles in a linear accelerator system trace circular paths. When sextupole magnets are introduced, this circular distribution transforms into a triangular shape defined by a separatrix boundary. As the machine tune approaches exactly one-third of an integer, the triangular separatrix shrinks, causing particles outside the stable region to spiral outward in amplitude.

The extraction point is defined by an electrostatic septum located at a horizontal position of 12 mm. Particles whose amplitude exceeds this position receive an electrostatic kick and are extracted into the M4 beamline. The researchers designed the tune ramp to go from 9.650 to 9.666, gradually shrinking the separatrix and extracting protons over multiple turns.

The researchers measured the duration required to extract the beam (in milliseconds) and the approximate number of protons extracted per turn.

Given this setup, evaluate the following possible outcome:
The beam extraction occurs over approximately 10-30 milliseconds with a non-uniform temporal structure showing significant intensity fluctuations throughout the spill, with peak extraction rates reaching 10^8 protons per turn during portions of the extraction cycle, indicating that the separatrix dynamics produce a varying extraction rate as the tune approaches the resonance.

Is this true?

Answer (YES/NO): NO